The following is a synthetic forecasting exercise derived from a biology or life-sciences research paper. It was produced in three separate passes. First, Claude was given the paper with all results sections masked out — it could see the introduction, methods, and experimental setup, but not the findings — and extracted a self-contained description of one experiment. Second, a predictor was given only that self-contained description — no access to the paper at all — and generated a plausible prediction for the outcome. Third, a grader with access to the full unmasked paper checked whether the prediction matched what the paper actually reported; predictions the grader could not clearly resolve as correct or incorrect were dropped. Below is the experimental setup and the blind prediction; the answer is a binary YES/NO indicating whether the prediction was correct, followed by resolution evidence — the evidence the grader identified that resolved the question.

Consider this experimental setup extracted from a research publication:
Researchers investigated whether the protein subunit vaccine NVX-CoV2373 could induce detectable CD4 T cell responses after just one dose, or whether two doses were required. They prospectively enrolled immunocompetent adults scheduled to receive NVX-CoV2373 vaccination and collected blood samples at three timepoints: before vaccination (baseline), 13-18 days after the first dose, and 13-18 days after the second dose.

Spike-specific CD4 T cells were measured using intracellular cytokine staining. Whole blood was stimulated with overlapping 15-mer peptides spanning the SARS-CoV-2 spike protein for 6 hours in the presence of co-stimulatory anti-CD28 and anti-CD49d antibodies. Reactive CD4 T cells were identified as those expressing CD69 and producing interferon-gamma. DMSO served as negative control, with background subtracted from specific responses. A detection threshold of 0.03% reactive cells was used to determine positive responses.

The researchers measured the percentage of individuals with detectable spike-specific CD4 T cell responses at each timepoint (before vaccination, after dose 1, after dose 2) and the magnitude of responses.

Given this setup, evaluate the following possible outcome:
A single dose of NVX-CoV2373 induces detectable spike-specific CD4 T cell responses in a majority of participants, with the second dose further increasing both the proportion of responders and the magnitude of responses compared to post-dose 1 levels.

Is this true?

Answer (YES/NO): NO